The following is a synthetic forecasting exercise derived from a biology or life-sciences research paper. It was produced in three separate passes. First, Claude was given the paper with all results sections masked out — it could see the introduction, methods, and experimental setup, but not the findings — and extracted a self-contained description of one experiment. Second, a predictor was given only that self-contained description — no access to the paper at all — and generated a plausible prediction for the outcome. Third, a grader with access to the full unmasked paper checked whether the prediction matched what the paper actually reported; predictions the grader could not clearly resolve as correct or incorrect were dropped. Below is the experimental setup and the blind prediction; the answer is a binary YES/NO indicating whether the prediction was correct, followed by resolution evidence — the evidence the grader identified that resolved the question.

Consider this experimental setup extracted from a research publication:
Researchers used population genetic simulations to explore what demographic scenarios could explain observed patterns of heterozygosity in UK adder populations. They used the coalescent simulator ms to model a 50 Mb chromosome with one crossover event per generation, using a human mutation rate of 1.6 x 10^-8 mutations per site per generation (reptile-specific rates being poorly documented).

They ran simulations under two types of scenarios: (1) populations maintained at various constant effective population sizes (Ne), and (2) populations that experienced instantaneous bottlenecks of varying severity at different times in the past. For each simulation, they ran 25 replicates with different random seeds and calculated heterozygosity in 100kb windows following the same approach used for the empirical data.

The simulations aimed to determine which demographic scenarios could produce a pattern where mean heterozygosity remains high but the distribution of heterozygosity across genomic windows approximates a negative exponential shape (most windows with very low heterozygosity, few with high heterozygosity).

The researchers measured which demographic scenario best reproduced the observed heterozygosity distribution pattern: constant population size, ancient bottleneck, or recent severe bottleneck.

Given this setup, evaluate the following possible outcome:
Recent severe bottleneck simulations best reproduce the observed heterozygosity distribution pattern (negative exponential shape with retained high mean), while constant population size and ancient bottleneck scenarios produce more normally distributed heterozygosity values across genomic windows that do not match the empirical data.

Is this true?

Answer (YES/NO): YES